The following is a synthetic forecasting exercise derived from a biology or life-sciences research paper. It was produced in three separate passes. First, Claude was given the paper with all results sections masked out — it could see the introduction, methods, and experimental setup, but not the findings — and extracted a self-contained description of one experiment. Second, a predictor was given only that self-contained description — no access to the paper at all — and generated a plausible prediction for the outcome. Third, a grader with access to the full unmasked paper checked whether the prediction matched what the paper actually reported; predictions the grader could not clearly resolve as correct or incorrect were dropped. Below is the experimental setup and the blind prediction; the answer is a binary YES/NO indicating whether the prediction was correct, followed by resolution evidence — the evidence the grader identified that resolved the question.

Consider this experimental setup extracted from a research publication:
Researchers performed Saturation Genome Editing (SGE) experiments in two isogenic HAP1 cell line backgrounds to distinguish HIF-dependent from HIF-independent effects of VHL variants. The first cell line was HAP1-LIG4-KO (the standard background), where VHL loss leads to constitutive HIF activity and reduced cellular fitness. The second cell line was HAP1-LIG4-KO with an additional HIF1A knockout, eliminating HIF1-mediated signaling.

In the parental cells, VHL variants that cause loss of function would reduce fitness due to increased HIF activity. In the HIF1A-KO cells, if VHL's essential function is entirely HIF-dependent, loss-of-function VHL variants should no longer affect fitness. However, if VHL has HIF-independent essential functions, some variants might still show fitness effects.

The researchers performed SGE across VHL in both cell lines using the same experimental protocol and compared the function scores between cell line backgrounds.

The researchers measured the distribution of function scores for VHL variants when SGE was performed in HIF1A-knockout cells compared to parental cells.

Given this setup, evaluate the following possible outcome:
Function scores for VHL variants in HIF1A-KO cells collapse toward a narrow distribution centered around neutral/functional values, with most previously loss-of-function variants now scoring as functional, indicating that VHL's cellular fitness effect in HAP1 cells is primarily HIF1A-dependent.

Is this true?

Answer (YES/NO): YES